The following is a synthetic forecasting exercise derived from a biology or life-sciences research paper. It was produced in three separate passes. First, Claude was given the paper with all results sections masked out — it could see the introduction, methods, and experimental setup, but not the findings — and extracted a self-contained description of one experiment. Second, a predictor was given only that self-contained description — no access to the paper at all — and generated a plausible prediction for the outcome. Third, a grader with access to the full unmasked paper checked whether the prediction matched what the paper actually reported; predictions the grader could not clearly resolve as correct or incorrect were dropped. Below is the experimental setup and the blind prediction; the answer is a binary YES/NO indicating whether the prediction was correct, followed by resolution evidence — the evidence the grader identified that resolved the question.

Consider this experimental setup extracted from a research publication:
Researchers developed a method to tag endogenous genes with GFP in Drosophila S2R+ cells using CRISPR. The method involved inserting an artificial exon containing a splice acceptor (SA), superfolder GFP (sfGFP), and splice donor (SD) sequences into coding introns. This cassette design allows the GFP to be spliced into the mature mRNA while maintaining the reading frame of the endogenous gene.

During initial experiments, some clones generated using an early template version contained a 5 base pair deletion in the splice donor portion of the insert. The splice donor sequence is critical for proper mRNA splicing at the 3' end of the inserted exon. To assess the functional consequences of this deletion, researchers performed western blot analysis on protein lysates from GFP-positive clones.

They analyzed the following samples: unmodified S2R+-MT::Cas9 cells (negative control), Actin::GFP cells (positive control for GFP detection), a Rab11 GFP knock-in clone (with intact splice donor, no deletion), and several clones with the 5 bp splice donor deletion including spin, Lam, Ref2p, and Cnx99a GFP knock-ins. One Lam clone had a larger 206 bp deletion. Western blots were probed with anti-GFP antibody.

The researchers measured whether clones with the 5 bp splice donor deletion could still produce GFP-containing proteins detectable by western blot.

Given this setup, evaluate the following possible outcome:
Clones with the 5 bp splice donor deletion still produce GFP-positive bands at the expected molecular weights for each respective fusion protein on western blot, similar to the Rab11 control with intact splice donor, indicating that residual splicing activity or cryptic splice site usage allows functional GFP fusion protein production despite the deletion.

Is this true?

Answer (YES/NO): YES